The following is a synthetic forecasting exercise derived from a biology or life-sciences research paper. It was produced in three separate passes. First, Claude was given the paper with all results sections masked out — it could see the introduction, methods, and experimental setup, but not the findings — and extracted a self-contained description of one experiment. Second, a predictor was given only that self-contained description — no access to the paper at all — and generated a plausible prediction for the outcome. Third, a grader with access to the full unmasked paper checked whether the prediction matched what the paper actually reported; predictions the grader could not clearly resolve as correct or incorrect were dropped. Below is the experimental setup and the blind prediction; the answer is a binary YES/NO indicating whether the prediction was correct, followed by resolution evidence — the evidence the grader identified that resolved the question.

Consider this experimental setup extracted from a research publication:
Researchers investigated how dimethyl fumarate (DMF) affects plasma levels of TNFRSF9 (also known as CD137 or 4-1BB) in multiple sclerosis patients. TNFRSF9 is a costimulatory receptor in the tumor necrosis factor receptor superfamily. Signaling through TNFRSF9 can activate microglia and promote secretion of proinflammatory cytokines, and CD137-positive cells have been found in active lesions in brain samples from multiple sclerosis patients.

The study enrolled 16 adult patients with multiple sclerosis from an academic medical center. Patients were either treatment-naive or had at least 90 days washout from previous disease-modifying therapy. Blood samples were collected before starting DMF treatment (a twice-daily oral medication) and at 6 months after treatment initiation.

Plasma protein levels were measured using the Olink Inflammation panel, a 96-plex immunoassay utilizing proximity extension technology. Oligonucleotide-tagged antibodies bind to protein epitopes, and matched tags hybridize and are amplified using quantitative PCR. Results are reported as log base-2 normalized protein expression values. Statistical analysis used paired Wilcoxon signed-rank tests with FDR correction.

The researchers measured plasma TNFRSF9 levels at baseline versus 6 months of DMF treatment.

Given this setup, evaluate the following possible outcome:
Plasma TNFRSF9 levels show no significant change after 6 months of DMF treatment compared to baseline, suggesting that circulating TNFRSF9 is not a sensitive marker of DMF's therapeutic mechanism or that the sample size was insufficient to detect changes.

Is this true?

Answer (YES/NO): NO